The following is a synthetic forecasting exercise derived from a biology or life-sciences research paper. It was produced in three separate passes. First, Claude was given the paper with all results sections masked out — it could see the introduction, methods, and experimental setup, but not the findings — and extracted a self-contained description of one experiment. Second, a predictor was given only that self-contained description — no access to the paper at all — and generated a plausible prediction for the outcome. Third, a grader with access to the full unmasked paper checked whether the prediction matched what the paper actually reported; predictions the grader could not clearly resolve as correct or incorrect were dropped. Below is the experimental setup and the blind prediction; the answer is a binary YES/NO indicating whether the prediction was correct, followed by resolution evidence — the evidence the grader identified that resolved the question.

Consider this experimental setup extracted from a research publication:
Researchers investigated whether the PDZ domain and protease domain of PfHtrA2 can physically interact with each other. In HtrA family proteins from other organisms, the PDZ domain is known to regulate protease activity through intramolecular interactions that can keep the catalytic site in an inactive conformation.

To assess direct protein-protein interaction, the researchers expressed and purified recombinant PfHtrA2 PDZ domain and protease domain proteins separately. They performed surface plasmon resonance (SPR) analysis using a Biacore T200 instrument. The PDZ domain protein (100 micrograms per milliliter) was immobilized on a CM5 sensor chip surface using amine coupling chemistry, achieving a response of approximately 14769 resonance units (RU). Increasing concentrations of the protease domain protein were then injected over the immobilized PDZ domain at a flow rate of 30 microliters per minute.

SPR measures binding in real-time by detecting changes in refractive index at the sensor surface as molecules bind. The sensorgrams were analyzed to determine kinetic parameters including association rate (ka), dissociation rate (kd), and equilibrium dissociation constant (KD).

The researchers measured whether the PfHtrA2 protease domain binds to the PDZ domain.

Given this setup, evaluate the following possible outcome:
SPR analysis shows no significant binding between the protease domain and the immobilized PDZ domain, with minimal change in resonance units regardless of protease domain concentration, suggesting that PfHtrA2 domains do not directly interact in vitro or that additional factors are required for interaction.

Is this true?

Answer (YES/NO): NO